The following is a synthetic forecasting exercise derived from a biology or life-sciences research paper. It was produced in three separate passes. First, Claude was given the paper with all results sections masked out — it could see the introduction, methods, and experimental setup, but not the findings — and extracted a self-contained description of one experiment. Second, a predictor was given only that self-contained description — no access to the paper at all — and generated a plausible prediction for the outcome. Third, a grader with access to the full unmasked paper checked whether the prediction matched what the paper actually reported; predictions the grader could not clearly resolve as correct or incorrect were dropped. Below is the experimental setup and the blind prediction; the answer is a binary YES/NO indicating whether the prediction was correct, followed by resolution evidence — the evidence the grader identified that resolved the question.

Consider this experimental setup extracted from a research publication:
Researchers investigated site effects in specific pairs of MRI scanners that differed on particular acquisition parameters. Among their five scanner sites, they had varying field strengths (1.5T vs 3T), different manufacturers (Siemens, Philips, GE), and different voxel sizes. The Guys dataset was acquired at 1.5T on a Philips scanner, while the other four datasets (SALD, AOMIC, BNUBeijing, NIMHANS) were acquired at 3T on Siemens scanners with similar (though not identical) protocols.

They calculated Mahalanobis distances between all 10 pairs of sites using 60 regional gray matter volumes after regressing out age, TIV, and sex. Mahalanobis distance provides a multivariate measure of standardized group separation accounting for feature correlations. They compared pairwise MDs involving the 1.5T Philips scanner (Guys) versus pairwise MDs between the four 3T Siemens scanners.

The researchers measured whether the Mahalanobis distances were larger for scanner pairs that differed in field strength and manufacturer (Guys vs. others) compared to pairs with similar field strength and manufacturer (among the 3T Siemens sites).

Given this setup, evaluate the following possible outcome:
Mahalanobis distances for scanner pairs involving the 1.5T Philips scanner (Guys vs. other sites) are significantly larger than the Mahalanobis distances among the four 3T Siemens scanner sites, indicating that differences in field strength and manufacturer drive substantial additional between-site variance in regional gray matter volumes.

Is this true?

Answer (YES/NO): NO